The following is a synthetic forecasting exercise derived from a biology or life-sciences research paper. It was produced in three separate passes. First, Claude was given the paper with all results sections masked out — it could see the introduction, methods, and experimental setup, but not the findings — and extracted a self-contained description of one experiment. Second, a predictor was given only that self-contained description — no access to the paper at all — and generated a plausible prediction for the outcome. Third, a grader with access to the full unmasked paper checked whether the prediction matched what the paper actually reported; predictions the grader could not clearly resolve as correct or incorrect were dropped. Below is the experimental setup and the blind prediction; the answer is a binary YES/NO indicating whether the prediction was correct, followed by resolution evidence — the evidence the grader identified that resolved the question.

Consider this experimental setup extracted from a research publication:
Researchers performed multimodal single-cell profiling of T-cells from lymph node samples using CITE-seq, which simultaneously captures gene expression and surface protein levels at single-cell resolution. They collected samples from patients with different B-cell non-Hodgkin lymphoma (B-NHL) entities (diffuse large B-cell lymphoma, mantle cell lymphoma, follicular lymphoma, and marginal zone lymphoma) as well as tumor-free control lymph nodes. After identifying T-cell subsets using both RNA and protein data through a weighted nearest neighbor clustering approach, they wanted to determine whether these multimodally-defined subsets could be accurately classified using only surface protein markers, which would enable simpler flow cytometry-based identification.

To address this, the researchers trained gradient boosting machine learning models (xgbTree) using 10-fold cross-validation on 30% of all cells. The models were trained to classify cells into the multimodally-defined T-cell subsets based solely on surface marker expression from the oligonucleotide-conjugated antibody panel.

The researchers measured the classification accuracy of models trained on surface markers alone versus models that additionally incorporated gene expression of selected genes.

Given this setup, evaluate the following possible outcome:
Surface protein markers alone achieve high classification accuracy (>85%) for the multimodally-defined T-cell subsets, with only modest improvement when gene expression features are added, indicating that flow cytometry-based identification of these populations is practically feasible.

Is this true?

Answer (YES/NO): NO